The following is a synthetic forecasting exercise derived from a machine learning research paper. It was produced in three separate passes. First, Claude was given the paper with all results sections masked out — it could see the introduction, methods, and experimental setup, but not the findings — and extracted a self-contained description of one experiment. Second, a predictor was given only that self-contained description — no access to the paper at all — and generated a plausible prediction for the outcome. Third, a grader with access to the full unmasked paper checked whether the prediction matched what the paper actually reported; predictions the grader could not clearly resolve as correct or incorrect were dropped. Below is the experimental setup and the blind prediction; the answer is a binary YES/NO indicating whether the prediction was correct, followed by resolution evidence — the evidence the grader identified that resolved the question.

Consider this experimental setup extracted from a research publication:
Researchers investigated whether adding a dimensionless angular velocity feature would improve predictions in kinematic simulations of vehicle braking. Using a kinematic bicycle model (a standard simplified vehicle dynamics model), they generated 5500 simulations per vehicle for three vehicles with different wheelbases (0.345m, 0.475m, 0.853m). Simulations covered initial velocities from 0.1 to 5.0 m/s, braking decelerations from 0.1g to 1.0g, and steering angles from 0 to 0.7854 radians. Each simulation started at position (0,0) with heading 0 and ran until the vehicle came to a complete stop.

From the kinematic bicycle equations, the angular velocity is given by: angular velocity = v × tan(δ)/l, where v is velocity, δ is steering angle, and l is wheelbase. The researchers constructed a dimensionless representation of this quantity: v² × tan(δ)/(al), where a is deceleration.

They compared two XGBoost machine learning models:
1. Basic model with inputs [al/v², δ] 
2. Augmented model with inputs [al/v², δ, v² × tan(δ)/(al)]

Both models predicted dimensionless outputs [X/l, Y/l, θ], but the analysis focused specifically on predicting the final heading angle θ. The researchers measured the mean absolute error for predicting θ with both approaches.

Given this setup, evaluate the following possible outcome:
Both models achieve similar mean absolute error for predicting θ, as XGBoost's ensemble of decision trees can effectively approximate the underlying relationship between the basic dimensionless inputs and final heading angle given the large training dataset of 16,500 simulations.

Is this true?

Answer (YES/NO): NO